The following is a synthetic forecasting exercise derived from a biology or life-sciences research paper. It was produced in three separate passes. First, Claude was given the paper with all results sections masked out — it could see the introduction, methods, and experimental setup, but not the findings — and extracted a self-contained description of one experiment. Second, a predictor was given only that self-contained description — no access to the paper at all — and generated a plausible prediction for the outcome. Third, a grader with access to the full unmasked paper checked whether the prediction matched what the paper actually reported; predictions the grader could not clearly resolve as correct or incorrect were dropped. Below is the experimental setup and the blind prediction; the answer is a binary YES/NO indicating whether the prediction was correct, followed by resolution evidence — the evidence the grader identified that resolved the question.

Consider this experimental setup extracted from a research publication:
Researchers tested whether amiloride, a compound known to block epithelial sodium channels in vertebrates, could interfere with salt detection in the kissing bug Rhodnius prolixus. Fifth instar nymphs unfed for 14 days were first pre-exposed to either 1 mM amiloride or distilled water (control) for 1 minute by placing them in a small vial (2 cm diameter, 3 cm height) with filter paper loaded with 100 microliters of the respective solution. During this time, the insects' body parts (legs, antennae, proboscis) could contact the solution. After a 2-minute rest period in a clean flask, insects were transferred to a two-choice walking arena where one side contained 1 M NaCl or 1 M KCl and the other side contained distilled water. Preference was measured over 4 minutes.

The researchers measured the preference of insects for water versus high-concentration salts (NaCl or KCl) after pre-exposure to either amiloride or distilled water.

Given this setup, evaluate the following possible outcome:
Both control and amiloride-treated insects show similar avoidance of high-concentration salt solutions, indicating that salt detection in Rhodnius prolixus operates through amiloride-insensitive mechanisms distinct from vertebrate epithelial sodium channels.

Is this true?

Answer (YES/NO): NO